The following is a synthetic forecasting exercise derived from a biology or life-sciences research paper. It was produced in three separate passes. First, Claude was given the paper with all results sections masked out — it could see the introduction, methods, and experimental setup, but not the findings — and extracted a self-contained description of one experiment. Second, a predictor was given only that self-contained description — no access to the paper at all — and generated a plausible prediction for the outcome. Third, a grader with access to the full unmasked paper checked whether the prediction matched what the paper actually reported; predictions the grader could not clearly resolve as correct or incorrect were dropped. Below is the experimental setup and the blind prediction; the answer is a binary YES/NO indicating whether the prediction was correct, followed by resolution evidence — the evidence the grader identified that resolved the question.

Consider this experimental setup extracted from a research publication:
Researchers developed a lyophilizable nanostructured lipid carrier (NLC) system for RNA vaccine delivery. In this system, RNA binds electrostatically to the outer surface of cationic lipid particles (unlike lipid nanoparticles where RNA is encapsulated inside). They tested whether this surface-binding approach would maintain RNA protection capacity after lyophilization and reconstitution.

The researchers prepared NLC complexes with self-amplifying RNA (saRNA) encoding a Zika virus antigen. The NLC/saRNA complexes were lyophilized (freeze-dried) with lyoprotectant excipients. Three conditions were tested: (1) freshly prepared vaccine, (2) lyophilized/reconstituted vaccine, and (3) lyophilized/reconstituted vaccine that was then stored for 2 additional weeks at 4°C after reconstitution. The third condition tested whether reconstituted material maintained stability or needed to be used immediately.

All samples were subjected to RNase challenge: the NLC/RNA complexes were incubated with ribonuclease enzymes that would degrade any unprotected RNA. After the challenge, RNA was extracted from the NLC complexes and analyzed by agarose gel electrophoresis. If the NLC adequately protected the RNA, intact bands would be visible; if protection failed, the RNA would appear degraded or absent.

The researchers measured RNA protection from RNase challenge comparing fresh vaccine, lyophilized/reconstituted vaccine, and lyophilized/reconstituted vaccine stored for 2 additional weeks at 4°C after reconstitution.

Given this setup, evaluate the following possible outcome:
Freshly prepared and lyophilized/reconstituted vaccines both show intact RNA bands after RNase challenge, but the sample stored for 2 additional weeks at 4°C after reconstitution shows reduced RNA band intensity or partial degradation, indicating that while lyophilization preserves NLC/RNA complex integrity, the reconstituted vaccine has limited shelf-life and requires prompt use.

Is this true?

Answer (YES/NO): NO